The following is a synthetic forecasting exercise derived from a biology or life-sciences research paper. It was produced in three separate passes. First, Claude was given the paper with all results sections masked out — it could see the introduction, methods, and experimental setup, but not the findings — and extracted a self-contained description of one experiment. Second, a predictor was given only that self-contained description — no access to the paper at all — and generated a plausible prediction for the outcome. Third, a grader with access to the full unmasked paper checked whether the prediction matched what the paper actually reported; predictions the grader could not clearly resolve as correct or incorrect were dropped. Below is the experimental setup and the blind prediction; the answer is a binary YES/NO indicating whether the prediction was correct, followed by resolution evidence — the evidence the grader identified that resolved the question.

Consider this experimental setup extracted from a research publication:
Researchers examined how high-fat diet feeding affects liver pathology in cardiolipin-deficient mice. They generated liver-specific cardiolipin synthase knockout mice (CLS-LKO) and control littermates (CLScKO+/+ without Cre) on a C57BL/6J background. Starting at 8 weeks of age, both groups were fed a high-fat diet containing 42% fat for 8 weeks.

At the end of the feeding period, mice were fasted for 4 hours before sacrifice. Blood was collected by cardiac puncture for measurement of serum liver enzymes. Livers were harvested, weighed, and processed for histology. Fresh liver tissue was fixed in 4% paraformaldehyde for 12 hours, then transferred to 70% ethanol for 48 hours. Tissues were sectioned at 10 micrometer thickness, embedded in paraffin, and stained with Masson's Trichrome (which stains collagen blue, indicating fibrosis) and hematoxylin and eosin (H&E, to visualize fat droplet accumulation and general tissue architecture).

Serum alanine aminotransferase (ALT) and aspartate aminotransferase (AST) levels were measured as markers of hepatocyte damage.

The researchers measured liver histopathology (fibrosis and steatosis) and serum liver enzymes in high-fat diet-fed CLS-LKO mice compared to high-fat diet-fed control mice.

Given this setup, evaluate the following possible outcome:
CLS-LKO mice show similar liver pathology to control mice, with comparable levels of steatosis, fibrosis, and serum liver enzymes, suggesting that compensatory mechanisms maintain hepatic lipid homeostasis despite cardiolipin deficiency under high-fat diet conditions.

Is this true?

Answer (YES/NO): NO